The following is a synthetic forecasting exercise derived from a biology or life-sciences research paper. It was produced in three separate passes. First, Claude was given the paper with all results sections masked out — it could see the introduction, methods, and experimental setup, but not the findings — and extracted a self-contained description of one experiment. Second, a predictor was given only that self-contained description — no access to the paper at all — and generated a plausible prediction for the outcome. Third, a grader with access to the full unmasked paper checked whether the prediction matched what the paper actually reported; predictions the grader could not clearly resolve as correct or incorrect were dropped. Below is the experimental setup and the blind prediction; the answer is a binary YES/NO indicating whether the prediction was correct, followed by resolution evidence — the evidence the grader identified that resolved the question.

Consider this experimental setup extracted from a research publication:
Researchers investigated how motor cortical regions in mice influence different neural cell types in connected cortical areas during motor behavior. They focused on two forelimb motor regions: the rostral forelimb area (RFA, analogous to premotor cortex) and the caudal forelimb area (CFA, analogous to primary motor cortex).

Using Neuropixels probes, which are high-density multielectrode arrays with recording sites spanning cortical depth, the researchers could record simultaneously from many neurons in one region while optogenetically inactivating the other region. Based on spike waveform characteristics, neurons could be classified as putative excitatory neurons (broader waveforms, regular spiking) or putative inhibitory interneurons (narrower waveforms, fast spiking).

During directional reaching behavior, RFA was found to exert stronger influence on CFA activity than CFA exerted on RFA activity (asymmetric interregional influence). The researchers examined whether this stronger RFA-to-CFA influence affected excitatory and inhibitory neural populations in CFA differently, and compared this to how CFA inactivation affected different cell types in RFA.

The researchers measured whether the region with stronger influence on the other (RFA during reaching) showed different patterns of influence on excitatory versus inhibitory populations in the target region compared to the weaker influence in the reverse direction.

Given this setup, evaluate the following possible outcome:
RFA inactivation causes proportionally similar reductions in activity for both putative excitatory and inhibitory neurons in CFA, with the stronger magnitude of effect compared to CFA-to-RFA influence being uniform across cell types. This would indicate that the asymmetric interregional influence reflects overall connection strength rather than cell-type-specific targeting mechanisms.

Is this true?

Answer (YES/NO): NO